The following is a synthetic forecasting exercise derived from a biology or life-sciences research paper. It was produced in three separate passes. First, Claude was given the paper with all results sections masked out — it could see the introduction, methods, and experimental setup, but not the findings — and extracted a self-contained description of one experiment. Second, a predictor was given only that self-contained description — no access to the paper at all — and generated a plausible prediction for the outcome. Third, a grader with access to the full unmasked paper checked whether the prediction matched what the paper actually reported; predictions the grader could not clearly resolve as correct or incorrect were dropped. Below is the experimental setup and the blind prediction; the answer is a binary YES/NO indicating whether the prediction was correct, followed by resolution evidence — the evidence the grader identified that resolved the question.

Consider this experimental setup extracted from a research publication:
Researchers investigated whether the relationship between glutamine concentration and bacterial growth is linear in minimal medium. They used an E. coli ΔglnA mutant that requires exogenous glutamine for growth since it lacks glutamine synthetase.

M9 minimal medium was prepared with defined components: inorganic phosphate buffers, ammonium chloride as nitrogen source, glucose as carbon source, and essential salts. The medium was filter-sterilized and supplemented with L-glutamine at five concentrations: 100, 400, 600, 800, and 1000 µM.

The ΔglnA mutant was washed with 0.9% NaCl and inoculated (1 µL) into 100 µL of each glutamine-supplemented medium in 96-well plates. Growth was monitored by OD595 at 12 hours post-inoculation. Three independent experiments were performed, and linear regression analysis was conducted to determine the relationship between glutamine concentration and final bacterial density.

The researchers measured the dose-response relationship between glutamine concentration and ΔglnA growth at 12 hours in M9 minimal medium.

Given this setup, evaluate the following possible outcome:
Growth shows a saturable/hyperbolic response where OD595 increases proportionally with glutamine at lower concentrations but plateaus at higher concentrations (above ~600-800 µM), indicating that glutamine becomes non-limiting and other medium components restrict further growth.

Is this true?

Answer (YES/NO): NO